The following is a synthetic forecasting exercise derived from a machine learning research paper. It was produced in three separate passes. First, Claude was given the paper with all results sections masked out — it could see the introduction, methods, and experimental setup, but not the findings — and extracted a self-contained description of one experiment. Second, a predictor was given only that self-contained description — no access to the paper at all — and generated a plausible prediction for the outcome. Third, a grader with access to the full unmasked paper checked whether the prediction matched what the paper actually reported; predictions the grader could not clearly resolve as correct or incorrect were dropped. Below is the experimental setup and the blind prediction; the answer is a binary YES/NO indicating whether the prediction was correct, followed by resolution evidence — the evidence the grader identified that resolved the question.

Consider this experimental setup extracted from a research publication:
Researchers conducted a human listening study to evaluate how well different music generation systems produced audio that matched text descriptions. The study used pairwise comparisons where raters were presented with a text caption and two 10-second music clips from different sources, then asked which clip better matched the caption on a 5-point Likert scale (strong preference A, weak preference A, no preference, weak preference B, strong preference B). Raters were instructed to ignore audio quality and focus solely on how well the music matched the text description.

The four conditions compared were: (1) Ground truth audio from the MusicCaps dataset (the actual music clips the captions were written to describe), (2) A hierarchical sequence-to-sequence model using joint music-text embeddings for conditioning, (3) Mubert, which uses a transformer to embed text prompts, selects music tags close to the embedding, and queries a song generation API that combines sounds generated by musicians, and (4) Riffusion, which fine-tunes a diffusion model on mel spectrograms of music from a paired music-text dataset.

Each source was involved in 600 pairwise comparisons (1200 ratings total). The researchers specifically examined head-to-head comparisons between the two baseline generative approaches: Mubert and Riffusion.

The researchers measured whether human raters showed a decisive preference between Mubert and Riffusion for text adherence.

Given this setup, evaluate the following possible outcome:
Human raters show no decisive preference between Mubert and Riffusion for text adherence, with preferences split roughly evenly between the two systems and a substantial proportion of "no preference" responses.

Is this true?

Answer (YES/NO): YES